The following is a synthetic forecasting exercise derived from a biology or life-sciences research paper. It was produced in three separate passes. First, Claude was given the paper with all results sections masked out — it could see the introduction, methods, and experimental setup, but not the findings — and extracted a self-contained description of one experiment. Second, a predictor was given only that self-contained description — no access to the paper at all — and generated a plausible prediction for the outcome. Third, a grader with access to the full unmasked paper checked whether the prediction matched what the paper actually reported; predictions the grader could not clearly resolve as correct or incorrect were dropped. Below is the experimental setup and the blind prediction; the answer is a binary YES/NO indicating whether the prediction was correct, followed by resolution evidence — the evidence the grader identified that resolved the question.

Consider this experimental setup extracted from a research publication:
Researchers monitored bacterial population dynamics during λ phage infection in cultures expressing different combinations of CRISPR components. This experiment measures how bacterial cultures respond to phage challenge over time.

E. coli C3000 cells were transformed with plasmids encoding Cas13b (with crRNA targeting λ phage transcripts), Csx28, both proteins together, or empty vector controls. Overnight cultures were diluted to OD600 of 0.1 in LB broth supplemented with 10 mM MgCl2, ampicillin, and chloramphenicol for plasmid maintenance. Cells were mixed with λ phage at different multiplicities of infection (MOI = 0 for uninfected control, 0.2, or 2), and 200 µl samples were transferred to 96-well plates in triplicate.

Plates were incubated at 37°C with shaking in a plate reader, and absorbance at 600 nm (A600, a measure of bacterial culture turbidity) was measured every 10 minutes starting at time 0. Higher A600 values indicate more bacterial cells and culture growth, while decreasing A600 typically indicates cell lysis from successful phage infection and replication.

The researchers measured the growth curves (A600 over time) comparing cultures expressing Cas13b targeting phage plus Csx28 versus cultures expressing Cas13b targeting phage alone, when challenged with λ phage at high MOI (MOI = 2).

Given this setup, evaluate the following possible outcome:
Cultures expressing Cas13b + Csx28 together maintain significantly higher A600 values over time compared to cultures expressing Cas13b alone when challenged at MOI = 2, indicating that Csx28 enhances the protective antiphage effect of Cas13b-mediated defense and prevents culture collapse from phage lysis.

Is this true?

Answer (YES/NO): NO